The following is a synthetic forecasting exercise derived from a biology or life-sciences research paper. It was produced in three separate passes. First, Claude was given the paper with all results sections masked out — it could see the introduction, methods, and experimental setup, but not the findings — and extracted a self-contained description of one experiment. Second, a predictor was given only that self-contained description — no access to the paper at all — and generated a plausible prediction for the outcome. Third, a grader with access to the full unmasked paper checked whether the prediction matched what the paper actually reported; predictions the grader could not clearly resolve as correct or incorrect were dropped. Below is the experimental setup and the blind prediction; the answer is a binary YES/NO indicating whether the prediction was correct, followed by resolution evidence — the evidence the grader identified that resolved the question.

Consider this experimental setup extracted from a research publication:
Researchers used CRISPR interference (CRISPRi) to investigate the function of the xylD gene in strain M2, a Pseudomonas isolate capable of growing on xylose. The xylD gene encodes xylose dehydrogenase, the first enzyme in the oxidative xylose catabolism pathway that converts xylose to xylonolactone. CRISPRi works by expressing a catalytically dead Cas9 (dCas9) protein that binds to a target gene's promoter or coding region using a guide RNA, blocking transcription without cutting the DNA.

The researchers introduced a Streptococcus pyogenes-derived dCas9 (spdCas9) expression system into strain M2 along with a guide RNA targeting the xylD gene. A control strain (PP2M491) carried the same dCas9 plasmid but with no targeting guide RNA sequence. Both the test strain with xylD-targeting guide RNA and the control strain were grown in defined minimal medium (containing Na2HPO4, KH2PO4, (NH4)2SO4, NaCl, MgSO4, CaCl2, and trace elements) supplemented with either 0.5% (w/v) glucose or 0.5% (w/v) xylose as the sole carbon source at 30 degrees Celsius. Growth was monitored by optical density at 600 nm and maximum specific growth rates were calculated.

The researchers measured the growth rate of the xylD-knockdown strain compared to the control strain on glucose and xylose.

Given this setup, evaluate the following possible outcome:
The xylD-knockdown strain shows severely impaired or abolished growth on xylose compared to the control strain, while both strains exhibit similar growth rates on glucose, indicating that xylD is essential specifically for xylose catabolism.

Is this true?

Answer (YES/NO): YES